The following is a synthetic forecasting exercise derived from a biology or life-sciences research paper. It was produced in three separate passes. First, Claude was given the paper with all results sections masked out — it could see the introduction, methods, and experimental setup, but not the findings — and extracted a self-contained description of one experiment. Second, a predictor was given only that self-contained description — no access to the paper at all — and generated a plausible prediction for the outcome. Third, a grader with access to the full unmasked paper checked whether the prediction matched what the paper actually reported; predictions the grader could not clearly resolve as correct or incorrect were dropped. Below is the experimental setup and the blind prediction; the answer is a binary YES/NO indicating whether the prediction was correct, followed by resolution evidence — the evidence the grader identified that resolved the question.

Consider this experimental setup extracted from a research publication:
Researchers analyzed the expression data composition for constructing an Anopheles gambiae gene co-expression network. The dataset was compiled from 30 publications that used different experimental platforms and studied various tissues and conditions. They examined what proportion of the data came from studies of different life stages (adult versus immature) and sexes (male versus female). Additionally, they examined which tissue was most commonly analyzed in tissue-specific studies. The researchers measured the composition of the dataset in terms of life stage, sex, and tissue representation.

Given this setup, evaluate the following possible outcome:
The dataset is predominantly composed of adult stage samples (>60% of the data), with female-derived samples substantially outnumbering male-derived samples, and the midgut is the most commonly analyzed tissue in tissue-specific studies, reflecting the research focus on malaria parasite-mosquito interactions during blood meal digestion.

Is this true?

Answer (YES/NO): YES